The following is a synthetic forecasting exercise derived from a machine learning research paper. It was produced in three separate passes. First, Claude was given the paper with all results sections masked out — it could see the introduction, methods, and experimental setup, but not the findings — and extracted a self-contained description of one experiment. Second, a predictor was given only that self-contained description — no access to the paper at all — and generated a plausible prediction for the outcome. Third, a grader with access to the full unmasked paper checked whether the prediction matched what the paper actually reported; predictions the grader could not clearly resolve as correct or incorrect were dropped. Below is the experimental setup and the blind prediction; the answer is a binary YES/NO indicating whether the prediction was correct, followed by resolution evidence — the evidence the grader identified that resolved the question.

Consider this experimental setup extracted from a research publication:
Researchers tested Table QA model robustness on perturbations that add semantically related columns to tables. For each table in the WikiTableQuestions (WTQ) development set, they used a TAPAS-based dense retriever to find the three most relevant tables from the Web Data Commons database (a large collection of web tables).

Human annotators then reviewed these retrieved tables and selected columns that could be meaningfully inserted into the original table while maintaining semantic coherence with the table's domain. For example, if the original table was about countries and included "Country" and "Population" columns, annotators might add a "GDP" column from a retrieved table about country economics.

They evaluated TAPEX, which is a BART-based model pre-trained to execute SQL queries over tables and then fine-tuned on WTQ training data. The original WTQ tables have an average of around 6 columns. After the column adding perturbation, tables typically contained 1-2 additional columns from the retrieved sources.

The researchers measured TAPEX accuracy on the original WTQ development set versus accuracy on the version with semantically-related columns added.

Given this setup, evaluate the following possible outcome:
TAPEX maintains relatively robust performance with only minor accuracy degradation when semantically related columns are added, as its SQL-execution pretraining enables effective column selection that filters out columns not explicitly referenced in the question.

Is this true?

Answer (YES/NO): NO